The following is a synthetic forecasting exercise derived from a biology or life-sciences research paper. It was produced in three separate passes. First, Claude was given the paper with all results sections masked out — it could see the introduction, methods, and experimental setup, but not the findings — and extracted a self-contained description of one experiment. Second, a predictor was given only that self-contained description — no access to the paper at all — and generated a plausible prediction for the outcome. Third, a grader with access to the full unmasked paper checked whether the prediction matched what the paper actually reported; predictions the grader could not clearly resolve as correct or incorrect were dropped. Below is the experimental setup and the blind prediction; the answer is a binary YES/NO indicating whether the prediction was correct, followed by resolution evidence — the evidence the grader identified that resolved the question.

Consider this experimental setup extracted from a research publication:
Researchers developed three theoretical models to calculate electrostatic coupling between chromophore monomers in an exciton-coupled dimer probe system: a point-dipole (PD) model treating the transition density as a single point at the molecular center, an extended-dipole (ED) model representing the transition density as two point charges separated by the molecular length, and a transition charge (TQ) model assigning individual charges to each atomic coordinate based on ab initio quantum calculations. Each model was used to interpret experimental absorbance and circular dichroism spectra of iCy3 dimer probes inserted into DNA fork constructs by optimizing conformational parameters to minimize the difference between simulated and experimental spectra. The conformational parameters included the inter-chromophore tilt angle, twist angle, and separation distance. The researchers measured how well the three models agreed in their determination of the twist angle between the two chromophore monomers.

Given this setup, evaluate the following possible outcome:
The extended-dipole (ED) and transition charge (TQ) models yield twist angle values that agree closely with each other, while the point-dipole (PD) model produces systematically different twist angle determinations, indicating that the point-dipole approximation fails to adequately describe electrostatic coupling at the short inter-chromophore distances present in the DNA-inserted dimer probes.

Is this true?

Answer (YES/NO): NO